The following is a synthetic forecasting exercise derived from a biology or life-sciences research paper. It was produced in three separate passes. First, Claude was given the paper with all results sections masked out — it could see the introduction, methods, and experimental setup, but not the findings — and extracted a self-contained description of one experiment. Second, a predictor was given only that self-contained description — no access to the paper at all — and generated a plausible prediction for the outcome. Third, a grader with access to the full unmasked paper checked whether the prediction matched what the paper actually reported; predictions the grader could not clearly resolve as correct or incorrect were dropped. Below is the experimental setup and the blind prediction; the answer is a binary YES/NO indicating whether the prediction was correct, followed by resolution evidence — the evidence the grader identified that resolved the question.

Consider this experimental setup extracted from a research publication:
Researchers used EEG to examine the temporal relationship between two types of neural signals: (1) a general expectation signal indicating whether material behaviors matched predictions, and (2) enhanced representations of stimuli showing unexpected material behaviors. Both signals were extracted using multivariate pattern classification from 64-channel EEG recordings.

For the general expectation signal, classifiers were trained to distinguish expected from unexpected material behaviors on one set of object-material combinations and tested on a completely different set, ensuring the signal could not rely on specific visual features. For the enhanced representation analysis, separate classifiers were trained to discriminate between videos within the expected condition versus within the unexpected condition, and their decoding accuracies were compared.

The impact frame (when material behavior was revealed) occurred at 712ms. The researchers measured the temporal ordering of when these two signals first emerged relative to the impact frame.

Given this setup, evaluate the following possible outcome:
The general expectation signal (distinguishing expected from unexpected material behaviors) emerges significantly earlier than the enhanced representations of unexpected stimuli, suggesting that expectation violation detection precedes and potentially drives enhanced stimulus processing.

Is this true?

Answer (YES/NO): YES